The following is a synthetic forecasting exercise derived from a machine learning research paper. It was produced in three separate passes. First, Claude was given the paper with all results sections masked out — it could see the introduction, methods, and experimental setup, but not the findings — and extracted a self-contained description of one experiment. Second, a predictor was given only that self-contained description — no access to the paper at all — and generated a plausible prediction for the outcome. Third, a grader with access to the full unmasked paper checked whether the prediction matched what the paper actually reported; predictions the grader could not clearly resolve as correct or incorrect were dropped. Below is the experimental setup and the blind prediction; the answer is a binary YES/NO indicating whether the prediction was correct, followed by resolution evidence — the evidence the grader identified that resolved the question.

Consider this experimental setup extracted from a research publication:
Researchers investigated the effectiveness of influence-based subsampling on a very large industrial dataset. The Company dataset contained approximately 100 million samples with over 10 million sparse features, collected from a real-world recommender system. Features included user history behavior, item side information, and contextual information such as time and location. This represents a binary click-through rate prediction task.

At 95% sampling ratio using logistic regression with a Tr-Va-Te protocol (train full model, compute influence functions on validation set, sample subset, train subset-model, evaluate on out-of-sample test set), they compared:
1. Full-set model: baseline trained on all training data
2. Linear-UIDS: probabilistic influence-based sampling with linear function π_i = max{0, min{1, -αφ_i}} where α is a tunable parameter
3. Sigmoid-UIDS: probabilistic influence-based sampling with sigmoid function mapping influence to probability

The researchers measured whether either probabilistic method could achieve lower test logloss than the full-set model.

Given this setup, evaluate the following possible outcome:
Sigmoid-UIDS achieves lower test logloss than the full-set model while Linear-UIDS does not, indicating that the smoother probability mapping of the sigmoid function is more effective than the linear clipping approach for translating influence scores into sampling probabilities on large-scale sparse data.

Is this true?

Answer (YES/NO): NO